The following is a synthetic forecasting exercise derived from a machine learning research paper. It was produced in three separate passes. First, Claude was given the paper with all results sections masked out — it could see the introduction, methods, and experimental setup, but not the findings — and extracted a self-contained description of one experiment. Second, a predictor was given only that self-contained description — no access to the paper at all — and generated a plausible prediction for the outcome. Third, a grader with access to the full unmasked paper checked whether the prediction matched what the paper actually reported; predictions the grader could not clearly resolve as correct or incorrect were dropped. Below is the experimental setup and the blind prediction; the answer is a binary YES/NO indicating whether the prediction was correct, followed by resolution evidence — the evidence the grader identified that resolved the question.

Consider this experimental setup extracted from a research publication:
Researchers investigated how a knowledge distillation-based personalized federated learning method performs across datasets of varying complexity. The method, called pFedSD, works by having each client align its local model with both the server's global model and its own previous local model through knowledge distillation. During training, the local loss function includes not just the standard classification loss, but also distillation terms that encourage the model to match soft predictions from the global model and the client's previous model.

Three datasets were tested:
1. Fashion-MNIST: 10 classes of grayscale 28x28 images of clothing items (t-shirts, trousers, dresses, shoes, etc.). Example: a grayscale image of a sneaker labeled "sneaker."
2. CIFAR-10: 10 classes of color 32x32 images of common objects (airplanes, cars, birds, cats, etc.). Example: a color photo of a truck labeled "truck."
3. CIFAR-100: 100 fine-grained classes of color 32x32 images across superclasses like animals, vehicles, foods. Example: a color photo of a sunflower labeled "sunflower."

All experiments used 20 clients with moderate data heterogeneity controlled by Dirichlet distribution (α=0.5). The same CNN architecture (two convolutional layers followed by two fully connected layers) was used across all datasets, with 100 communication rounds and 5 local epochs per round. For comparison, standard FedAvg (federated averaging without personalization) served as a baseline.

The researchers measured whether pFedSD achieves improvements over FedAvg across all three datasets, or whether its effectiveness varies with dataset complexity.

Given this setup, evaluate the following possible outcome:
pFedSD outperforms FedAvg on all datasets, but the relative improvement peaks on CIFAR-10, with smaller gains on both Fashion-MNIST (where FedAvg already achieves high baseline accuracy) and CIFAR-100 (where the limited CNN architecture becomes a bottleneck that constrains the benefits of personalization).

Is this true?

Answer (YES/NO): NO